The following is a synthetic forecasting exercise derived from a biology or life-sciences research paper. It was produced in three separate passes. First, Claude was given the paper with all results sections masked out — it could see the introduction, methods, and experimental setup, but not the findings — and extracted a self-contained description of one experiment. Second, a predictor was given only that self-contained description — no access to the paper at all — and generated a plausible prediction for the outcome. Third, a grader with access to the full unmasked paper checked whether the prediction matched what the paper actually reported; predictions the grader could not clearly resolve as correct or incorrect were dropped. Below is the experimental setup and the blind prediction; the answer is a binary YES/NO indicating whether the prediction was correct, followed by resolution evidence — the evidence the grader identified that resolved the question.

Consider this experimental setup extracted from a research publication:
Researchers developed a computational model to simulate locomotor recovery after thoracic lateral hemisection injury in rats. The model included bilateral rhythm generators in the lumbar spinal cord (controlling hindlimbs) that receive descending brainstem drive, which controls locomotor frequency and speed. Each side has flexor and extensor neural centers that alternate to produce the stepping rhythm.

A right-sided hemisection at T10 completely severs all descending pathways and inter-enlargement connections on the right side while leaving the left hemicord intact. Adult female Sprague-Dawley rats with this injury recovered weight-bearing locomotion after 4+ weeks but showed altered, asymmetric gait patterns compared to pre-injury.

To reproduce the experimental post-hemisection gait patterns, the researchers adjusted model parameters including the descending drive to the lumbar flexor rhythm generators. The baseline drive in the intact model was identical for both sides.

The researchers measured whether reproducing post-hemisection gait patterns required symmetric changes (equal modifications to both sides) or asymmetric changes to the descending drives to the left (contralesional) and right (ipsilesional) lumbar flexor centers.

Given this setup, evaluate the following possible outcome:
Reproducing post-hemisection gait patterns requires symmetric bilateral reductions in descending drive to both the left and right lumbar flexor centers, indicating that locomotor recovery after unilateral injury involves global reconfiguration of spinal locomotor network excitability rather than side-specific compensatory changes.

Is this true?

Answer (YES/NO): NO